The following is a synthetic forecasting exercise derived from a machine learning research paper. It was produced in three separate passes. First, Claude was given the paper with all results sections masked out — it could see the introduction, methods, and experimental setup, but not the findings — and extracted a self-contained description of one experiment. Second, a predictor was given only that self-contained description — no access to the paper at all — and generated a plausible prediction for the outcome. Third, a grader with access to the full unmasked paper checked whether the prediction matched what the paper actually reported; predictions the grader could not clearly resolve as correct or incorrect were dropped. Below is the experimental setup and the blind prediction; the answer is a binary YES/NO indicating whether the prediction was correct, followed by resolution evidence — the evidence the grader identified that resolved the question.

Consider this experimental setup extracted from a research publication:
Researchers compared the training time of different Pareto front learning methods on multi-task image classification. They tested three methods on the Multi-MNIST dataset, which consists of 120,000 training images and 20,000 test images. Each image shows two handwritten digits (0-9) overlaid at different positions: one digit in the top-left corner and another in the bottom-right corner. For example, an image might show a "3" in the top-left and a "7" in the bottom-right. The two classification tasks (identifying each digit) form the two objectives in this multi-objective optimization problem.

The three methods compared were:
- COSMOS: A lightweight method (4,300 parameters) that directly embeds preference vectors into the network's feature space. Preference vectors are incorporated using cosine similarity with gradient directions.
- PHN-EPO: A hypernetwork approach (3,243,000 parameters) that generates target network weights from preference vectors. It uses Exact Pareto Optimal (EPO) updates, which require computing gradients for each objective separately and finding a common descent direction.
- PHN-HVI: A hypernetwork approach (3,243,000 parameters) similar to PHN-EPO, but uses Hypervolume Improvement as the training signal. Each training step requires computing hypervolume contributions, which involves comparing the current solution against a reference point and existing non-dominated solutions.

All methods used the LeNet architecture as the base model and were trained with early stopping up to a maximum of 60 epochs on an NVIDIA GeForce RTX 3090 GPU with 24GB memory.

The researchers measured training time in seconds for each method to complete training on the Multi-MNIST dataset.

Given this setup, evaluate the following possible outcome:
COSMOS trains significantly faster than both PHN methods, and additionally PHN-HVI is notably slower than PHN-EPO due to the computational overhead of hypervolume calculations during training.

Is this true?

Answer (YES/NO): YES